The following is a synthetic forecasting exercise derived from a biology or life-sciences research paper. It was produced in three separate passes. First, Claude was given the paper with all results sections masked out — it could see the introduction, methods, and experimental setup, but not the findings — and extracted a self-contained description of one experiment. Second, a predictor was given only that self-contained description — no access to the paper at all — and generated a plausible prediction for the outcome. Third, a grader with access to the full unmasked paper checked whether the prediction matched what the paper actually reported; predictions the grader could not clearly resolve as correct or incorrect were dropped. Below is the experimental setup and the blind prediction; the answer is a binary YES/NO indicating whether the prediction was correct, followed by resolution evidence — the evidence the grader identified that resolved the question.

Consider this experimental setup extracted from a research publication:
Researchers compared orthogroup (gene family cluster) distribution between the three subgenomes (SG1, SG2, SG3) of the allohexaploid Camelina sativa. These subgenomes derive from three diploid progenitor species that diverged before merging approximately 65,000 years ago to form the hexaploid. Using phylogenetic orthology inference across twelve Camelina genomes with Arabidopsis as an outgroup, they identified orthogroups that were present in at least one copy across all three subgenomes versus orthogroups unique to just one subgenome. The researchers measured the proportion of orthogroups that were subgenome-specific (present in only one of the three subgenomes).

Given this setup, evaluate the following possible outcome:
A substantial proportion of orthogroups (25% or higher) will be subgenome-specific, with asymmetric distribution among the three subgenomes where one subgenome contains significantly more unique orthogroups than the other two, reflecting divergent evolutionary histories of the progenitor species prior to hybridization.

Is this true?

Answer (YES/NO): NO